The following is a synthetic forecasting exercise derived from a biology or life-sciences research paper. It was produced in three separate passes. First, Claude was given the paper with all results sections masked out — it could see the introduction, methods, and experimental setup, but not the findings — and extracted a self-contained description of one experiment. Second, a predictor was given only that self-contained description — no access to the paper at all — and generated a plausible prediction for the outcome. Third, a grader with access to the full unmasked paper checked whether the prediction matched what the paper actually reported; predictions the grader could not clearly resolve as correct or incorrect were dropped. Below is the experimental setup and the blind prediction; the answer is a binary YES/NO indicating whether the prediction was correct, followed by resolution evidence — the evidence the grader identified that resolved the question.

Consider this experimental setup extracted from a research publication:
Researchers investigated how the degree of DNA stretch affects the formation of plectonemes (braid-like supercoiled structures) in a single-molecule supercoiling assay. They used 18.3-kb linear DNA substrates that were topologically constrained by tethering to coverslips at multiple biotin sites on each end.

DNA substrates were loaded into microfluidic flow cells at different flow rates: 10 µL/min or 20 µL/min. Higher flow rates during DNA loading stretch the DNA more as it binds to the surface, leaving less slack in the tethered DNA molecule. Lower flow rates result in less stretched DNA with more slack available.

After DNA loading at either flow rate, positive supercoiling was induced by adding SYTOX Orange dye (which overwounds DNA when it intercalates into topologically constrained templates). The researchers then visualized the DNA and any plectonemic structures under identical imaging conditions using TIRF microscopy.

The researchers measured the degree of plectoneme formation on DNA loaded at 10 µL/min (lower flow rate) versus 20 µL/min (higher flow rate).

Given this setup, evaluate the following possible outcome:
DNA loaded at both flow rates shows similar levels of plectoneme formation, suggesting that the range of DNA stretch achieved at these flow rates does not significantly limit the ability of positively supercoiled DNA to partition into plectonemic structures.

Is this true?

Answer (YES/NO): NO